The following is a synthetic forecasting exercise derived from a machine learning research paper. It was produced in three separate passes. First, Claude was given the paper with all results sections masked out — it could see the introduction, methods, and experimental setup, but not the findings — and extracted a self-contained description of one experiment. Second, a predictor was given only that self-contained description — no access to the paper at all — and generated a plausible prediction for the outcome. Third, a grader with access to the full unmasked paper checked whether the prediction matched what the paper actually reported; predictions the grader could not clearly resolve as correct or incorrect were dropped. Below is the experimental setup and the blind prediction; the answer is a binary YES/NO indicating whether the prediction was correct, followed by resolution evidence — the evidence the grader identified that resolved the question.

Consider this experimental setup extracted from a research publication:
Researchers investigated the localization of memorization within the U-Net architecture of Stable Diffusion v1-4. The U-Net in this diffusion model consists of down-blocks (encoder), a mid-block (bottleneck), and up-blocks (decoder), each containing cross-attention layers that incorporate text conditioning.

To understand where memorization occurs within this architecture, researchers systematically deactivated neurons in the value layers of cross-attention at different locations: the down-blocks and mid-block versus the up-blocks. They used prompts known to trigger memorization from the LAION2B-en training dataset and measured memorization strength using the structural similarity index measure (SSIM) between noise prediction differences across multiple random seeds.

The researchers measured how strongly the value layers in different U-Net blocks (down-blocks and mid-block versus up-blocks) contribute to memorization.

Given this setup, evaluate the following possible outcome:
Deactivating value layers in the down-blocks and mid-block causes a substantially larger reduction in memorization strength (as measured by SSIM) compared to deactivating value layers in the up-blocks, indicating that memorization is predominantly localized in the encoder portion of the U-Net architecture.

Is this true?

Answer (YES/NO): YES